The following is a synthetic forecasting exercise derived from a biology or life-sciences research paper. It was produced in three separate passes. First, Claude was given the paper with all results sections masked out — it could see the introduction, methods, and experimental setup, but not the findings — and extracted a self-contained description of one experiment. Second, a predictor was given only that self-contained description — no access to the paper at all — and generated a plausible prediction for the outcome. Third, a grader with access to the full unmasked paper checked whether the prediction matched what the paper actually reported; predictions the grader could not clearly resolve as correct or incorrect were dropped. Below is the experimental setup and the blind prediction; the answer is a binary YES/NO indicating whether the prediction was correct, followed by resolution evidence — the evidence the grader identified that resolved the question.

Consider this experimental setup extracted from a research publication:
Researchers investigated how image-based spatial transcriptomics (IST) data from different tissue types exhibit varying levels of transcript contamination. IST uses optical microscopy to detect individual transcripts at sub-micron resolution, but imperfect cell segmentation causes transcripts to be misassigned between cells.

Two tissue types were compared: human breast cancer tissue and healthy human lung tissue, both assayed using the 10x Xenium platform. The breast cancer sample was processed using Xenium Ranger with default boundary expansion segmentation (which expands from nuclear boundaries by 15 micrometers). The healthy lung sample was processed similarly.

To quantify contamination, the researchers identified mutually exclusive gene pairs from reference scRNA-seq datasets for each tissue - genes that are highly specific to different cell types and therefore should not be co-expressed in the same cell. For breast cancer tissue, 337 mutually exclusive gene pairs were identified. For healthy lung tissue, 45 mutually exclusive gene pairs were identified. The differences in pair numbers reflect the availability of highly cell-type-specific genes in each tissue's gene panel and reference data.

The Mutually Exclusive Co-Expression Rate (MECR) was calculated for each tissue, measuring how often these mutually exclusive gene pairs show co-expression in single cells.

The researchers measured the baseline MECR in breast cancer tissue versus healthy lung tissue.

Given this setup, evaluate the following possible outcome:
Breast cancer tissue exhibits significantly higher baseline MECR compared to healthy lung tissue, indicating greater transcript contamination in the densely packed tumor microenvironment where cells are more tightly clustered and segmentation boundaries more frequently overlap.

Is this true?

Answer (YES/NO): YES